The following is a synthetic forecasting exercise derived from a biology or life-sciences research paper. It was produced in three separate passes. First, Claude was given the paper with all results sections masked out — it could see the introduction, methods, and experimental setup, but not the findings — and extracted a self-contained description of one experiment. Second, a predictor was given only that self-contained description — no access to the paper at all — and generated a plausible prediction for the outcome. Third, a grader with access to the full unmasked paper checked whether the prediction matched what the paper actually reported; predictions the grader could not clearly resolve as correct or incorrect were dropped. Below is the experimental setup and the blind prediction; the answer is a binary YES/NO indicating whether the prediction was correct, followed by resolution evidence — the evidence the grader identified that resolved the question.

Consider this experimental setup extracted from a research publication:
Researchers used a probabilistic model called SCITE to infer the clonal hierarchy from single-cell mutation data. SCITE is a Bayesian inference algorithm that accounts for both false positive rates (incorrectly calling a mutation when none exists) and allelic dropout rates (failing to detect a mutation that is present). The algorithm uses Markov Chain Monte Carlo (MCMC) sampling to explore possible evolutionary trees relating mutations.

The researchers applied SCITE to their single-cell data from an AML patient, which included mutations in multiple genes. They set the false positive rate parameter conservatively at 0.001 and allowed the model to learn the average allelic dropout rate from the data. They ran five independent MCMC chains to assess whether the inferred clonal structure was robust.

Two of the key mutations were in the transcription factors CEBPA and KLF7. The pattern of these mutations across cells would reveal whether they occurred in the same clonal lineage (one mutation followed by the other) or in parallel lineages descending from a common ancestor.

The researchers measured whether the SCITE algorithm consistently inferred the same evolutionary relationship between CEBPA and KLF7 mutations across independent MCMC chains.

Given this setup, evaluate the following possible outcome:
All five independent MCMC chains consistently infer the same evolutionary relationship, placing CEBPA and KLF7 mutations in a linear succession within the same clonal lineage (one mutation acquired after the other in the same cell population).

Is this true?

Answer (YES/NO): NO